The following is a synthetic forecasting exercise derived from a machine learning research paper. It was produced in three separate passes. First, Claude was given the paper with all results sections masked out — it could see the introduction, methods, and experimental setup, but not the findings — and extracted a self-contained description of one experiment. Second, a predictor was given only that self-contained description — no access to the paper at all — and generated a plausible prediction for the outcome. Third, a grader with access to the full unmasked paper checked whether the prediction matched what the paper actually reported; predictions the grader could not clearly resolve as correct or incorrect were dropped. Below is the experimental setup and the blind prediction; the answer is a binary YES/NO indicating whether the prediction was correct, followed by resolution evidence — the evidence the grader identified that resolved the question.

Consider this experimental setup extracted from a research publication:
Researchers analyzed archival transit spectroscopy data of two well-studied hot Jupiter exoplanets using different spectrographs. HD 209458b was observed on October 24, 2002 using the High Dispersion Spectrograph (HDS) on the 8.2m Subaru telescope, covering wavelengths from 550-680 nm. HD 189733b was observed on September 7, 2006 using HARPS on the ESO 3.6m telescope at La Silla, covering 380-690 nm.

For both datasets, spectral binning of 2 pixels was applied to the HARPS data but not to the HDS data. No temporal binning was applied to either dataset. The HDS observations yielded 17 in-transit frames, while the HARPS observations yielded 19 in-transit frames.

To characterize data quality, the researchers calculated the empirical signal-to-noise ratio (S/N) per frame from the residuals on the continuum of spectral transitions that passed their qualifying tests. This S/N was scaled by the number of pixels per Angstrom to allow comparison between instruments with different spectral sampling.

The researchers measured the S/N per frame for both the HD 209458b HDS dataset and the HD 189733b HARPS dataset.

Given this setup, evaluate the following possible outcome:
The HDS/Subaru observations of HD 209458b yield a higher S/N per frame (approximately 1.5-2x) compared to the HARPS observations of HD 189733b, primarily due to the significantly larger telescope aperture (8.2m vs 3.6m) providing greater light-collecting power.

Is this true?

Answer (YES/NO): NO